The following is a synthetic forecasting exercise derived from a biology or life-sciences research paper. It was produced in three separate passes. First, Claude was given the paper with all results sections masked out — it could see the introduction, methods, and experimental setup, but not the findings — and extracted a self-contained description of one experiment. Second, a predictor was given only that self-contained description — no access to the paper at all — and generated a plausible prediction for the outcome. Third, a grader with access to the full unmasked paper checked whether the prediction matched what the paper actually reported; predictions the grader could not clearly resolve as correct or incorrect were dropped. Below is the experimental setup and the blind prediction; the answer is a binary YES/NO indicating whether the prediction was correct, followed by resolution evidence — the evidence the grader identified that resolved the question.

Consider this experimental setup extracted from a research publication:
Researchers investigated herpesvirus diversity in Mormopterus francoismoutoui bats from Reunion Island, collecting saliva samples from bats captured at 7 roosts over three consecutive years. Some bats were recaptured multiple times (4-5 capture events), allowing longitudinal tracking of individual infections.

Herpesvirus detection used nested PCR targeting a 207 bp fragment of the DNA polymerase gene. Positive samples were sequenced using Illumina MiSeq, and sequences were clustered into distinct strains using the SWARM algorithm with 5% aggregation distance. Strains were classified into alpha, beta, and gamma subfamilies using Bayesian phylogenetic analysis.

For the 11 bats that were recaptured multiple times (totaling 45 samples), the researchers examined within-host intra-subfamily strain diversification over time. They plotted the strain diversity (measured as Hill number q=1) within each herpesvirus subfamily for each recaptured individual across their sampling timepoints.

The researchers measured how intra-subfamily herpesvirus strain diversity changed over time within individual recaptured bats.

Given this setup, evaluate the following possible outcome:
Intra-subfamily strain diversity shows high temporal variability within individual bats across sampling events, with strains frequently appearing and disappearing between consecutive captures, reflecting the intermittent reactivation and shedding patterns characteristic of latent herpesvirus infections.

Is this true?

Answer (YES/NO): YES